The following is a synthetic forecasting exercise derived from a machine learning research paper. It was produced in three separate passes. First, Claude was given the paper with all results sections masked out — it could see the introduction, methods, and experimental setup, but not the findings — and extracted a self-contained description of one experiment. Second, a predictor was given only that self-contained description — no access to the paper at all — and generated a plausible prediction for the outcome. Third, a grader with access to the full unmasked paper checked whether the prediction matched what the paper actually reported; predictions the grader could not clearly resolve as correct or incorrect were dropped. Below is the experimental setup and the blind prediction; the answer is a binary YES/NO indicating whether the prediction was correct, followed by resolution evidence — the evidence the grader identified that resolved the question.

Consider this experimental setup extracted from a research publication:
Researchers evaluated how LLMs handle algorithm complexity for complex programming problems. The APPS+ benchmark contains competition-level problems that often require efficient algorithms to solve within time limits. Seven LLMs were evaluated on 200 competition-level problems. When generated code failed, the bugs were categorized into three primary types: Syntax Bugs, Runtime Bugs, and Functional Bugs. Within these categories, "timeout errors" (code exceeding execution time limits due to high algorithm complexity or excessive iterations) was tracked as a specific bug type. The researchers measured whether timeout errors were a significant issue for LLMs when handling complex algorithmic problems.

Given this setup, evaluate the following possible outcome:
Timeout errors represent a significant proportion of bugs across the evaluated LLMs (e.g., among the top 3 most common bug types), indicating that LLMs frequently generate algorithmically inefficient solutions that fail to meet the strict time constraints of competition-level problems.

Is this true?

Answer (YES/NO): NO